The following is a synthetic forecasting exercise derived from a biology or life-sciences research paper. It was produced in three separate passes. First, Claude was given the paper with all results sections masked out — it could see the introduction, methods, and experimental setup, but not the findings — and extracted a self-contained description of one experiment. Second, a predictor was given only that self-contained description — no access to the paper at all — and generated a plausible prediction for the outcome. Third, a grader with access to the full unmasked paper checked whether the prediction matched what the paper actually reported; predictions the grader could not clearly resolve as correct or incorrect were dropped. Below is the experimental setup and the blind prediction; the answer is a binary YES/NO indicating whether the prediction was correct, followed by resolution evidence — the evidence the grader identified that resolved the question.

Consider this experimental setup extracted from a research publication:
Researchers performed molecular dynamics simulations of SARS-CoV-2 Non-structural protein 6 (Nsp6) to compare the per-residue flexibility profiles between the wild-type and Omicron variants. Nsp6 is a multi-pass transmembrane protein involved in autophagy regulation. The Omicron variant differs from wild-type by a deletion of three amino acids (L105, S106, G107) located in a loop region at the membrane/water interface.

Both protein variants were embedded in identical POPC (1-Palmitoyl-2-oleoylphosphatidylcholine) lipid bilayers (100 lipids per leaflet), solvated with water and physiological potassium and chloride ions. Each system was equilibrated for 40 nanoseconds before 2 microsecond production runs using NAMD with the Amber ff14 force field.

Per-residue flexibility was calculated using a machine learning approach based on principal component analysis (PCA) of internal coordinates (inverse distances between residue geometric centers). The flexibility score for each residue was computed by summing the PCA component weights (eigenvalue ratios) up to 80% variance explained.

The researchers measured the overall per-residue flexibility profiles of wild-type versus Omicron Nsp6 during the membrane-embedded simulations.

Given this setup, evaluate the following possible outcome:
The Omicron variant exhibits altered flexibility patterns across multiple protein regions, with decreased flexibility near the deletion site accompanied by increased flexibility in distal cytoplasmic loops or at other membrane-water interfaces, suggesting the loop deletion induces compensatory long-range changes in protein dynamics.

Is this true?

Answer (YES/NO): NO